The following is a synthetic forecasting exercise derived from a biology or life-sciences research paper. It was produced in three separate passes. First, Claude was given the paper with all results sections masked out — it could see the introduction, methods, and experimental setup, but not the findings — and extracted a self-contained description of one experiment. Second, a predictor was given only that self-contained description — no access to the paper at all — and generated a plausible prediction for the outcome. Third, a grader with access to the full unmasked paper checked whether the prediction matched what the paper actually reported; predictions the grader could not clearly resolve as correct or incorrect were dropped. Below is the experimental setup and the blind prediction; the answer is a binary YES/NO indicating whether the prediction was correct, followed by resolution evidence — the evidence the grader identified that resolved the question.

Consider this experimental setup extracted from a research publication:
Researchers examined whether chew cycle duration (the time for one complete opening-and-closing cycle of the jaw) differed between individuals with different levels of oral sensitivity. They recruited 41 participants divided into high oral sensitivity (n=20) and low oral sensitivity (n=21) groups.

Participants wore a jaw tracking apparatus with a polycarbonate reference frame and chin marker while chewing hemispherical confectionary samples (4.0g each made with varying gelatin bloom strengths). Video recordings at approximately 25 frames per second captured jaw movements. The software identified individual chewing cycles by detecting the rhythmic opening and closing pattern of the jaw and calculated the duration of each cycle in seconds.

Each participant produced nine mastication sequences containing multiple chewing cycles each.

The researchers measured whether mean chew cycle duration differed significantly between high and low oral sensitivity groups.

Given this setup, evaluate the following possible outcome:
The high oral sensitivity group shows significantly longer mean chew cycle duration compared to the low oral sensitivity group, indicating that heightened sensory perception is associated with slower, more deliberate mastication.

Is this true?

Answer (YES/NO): NO